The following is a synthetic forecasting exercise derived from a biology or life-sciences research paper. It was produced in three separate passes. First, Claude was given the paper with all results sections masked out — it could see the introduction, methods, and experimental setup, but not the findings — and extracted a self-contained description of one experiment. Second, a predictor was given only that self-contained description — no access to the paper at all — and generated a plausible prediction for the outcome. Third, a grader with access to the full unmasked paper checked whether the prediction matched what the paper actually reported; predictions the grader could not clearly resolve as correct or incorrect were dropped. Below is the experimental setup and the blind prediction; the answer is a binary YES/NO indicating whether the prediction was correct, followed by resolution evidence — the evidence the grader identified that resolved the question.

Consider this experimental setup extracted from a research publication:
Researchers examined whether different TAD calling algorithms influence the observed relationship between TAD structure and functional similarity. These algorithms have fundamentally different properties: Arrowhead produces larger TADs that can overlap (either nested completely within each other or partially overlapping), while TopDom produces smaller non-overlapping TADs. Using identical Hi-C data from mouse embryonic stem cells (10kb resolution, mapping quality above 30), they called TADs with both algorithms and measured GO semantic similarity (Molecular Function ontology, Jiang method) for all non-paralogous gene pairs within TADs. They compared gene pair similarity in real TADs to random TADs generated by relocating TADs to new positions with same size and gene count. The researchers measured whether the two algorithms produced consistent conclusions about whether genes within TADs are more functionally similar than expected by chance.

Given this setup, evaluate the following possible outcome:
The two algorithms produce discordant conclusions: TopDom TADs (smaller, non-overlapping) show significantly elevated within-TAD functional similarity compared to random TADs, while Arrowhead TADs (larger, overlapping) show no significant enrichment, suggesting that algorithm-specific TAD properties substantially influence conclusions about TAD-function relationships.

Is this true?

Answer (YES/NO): NO